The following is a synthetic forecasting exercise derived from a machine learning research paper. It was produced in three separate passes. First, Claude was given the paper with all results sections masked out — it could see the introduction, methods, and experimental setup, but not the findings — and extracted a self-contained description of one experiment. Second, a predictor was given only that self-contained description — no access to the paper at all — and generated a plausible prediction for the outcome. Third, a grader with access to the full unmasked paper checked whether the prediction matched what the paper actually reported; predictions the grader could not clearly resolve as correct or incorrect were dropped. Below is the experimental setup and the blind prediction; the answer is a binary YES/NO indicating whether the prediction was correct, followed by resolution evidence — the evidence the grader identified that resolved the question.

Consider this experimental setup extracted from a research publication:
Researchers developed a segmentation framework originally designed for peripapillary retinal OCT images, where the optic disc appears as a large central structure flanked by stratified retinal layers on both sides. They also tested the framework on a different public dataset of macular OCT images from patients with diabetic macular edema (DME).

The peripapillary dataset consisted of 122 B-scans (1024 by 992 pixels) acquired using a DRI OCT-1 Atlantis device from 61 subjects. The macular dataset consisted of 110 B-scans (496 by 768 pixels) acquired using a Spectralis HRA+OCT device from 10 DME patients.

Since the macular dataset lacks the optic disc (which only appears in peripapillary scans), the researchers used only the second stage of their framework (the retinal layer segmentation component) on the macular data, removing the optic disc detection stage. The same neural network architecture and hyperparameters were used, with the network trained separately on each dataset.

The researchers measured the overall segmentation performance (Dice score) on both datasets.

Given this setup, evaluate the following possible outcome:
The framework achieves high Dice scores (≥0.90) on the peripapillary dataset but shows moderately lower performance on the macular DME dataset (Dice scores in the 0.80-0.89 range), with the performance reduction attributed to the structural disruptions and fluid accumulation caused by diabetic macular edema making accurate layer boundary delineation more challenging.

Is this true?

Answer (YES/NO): NO